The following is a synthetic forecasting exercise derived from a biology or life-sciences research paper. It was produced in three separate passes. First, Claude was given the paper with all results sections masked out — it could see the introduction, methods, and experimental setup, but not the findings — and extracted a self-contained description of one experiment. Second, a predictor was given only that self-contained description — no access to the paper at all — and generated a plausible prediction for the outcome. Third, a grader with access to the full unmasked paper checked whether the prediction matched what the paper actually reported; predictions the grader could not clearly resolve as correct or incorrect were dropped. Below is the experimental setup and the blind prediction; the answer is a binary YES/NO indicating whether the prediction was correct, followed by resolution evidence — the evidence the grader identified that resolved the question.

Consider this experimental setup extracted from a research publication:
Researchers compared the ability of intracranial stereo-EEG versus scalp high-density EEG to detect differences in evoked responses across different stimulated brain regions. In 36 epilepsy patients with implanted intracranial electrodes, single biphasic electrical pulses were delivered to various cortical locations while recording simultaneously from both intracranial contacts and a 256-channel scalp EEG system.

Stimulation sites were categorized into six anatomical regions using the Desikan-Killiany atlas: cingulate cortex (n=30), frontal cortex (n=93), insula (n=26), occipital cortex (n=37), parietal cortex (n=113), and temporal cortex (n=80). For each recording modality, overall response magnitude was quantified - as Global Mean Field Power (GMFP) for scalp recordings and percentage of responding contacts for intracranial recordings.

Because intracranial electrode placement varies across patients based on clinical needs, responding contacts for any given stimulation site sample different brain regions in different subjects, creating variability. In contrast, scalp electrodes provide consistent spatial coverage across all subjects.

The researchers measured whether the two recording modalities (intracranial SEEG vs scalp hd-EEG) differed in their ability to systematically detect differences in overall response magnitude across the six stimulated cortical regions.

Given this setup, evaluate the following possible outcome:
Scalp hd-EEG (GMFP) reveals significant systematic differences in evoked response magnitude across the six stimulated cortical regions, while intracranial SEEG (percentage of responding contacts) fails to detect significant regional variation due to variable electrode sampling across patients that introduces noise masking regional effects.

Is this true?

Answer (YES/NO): YES